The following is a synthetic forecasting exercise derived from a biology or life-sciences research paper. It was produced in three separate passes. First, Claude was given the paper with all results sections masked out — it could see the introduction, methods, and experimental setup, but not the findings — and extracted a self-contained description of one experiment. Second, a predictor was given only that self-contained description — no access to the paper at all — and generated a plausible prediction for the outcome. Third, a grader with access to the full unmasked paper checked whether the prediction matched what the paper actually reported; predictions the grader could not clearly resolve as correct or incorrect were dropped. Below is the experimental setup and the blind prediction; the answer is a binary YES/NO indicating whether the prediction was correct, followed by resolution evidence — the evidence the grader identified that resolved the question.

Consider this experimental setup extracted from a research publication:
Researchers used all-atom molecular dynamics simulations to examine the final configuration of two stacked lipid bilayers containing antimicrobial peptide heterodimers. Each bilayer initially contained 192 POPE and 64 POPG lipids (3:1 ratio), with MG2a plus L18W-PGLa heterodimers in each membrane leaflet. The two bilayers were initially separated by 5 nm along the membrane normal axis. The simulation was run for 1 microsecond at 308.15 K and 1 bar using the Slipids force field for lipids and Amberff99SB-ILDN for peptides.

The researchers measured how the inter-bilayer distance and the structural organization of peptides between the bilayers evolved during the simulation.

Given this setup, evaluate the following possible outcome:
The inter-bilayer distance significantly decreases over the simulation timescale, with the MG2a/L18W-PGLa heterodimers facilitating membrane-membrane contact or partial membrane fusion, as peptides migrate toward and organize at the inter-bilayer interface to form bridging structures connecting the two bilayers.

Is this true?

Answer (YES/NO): NO